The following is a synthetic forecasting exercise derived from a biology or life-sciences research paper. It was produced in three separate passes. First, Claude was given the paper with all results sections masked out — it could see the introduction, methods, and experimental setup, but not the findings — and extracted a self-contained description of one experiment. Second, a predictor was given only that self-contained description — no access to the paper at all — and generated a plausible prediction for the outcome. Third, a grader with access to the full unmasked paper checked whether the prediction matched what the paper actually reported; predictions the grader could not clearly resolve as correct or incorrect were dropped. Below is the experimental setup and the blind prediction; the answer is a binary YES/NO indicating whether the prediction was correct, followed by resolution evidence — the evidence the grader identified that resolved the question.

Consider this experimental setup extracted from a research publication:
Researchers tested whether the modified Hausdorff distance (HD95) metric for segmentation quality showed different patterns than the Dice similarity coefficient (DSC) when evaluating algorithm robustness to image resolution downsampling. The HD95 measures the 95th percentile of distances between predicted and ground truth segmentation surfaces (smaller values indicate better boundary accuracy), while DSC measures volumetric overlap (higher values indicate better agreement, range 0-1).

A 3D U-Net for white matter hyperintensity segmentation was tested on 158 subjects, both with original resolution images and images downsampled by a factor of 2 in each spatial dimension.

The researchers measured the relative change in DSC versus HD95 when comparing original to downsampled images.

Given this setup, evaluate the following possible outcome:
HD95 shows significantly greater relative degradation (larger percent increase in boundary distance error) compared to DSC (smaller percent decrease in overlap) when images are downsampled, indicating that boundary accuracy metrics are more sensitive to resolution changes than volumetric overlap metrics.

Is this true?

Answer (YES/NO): YES